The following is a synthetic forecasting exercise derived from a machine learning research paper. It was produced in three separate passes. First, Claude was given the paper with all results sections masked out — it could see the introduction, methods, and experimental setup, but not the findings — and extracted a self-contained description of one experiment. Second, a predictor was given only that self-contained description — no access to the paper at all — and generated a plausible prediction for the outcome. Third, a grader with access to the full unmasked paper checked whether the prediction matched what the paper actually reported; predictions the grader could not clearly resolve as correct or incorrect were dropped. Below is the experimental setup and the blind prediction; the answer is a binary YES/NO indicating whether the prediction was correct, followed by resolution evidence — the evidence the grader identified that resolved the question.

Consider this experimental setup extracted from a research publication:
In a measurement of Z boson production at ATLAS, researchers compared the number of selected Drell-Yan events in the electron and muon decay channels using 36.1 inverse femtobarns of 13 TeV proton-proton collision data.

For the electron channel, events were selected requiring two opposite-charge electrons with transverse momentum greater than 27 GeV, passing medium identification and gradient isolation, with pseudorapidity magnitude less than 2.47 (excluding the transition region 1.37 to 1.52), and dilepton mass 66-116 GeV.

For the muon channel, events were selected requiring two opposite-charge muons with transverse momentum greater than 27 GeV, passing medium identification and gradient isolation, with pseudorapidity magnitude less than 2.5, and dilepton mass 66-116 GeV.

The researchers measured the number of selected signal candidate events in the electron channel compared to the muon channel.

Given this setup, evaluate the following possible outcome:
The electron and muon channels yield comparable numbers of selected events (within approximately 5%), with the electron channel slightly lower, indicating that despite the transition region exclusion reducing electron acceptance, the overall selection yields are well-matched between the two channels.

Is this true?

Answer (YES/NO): NO